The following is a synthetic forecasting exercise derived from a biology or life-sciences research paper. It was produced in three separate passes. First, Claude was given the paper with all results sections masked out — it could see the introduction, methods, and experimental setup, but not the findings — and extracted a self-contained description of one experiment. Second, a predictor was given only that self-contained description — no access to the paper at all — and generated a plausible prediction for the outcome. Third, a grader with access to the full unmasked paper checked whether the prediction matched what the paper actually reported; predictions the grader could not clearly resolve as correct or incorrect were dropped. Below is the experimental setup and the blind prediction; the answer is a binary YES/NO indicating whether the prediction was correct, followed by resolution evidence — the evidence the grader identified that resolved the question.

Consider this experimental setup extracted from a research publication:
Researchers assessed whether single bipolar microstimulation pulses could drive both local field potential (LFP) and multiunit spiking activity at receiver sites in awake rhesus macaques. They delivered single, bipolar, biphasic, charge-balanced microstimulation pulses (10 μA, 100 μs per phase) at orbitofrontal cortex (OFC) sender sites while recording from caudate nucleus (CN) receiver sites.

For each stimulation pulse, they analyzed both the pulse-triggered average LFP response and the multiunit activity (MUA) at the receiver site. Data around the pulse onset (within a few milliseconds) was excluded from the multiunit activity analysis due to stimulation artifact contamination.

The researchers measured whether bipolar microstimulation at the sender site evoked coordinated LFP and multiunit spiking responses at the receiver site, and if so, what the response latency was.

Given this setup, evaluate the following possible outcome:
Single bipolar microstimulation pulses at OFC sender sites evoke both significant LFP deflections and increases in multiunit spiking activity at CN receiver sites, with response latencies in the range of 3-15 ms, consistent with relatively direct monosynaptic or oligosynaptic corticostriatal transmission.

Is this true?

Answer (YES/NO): NO